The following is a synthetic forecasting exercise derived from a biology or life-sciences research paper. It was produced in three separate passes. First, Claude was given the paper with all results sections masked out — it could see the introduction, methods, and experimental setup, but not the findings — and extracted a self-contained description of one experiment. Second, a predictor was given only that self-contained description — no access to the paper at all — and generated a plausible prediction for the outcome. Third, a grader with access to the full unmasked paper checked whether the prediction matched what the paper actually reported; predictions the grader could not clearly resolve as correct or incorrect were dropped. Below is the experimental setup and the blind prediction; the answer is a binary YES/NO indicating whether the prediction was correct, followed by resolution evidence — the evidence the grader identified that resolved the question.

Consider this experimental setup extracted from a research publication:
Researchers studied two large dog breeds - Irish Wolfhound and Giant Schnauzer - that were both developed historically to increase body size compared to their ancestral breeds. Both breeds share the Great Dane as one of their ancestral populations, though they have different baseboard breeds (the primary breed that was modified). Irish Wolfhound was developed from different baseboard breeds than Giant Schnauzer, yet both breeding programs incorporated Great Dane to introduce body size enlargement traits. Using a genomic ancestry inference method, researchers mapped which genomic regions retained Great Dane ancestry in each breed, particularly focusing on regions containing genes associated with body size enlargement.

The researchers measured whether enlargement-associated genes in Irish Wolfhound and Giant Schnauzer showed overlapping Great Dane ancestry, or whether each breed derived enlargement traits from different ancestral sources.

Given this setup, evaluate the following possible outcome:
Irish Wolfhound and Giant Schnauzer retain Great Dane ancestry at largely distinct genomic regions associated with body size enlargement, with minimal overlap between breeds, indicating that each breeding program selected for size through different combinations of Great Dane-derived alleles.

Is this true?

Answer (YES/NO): NO